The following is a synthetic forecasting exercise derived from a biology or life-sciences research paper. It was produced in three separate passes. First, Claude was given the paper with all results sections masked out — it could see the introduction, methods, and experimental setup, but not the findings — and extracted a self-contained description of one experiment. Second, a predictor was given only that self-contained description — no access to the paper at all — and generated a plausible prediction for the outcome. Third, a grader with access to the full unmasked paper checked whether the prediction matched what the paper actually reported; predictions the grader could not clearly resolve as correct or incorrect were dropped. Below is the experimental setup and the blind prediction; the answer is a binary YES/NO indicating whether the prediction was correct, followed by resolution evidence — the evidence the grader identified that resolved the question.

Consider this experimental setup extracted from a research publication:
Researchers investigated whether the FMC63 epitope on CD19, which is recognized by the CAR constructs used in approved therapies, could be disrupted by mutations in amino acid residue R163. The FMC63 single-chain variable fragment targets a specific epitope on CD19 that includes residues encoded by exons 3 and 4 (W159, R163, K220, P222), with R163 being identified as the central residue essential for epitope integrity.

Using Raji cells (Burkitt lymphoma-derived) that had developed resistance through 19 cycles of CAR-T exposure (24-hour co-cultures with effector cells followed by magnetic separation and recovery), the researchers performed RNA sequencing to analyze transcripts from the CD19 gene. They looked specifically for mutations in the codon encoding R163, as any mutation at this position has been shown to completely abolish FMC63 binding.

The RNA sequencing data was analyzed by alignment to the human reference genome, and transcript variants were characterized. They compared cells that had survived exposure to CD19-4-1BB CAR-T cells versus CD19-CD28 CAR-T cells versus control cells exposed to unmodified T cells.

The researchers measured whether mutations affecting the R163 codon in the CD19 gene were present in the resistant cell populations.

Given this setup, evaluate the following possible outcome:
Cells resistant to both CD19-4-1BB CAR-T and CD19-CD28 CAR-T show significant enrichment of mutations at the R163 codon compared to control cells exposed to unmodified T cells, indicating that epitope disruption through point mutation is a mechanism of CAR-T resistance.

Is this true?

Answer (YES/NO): NO